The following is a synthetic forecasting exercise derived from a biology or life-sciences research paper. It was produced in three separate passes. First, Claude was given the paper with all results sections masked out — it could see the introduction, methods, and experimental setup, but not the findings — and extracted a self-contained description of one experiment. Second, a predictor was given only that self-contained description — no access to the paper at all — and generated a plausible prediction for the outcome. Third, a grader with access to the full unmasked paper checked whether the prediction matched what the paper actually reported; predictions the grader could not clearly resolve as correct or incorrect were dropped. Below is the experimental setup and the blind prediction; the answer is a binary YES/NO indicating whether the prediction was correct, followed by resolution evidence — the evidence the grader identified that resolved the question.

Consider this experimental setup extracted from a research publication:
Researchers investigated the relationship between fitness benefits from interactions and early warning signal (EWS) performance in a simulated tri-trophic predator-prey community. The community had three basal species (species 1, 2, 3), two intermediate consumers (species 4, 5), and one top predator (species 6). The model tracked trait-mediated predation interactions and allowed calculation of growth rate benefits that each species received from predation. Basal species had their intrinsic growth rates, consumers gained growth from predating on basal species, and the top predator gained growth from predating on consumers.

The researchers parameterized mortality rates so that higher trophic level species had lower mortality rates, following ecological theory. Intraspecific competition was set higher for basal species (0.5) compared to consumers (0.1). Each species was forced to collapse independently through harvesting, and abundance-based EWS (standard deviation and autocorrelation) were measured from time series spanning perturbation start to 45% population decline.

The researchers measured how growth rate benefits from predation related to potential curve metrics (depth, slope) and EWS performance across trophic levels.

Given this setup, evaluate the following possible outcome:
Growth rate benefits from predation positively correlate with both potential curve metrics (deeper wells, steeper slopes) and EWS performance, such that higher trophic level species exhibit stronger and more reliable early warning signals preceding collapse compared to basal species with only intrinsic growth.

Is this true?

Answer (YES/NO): NO